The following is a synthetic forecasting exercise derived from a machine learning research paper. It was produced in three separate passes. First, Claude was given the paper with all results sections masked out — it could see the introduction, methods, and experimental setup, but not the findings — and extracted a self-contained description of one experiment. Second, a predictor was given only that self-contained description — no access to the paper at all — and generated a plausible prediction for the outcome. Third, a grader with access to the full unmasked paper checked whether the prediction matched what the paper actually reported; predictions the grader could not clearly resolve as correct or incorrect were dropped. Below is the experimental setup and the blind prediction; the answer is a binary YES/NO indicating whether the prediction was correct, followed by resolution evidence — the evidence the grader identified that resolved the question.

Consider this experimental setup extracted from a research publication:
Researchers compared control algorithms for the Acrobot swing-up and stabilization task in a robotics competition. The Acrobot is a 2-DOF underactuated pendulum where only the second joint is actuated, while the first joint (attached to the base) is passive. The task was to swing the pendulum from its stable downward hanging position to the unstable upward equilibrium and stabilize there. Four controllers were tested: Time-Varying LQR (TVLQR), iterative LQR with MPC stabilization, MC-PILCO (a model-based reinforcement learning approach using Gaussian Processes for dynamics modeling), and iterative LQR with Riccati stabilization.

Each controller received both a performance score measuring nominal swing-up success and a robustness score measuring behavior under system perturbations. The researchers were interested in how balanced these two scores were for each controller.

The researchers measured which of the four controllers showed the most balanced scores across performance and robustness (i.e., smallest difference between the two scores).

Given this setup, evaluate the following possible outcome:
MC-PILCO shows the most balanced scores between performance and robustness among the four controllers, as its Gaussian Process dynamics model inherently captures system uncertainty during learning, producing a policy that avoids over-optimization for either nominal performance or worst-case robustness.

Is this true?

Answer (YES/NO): NO